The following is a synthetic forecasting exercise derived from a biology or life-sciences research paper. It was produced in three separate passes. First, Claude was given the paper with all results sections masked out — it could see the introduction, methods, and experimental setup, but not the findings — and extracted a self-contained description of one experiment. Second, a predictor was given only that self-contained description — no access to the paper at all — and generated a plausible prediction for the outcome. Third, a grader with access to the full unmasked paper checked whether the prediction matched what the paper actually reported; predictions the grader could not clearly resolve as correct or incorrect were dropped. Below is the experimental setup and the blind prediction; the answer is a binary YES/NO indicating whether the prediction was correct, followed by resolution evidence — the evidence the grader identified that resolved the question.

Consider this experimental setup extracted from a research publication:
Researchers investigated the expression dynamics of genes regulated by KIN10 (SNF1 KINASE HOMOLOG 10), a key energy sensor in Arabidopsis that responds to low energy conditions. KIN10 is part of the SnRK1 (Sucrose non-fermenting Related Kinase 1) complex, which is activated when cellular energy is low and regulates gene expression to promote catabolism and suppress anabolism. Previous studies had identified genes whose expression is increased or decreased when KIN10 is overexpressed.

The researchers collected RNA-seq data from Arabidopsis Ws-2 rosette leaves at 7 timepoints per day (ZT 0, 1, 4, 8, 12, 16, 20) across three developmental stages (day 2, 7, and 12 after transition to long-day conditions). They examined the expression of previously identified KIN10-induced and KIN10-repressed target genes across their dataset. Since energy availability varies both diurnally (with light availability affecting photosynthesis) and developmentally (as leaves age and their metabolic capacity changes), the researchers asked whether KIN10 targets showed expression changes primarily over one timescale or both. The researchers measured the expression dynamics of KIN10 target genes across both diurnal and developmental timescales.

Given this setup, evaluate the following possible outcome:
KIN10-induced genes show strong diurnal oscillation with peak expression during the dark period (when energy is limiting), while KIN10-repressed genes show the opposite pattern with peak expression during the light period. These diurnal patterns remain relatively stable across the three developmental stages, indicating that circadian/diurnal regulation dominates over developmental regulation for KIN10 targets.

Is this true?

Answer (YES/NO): NO